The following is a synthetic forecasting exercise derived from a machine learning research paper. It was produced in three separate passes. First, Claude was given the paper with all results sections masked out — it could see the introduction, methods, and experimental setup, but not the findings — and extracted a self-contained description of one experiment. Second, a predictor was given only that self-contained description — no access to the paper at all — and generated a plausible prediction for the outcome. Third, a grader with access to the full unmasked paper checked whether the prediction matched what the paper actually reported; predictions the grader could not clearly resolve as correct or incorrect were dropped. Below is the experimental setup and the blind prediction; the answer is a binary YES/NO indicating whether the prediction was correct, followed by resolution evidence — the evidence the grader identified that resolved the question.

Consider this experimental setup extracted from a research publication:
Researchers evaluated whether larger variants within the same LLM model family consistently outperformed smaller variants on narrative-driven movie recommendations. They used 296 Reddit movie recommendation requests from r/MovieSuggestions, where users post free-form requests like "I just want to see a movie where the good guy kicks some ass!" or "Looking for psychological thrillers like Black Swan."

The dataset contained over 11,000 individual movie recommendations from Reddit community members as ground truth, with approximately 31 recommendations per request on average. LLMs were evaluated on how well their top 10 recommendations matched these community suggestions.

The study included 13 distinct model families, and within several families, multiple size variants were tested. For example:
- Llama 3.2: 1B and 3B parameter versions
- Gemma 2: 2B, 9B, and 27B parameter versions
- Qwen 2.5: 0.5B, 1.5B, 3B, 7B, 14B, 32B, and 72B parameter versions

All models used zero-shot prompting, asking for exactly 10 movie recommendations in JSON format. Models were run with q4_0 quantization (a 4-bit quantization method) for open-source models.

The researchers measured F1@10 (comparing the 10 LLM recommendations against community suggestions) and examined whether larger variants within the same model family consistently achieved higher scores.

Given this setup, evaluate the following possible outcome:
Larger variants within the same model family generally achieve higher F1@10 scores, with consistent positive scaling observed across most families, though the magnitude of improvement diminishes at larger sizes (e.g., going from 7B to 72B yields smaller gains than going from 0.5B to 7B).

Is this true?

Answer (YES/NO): NO